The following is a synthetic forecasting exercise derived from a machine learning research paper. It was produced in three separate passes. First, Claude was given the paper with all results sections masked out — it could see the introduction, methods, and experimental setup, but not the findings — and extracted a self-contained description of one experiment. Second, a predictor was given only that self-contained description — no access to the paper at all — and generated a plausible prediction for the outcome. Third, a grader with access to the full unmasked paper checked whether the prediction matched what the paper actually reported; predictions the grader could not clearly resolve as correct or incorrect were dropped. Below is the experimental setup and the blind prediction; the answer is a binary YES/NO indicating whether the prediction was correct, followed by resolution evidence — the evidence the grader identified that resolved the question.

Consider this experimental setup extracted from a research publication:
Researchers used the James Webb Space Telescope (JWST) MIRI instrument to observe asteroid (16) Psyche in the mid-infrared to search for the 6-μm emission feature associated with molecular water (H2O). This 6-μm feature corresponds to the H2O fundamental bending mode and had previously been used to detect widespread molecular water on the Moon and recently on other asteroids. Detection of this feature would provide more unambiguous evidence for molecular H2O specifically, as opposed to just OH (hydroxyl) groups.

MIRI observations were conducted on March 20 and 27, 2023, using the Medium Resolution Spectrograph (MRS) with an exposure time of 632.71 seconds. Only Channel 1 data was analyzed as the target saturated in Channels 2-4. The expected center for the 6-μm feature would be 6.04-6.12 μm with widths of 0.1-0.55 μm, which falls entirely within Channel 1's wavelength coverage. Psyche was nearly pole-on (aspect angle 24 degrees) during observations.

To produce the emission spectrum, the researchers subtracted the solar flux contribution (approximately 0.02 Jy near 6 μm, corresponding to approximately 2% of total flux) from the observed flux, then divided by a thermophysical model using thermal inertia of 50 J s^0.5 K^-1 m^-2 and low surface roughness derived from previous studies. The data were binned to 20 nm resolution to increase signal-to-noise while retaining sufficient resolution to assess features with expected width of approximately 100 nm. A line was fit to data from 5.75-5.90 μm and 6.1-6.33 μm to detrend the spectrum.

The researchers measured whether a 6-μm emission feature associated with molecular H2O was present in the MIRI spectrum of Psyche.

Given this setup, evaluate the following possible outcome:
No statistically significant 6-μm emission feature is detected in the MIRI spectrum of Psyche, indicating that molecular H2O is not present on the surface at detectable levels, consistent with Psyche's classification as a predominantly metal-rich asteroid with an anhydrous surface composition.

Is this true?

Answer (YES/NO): NO